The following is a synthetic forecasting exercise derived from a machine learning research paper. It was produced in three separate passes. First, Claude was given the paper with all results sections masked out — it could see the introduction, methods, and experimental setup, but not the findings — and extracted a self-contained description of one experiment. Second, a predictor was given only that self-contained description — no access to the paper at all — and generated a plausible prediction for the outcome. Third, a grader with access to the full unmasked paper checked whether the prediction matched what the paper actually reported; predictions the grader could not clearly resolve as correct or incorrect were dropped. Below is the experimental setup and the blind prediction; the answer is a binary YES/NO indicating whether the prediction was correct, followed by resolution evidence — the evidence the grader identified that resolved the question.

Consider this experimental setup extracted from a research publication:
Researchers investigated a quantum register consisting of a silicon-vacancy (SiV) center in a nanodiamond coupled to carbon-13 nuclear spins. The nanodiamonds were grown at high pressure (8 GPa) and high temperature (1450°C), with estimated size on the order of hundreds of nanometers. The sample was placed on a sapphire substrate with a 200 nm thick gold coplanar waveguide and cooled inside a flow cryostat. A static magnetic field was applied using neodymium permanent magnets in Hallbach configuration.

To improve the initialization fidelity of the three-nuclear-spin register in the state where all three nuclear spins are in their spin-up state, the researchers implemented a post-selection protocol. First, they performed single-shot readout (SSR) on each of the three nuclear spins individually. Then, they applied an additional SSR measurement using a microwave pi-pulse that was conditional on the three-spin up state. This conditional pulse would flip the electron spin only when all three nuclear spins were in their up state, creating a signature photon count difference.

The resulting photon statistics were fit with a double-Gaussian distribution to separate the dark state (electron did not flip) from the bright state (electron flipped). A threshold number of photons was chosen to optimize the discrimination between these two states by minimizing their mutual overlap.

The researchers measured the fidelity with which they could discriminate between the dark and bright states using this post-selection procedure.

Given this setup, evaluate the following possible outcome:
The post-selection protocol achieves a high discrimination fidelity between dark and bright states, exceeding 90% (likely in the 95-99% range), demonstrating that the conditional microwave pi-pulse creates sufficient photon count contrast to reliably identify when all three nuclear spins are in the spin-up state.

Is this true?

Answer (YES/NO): NO